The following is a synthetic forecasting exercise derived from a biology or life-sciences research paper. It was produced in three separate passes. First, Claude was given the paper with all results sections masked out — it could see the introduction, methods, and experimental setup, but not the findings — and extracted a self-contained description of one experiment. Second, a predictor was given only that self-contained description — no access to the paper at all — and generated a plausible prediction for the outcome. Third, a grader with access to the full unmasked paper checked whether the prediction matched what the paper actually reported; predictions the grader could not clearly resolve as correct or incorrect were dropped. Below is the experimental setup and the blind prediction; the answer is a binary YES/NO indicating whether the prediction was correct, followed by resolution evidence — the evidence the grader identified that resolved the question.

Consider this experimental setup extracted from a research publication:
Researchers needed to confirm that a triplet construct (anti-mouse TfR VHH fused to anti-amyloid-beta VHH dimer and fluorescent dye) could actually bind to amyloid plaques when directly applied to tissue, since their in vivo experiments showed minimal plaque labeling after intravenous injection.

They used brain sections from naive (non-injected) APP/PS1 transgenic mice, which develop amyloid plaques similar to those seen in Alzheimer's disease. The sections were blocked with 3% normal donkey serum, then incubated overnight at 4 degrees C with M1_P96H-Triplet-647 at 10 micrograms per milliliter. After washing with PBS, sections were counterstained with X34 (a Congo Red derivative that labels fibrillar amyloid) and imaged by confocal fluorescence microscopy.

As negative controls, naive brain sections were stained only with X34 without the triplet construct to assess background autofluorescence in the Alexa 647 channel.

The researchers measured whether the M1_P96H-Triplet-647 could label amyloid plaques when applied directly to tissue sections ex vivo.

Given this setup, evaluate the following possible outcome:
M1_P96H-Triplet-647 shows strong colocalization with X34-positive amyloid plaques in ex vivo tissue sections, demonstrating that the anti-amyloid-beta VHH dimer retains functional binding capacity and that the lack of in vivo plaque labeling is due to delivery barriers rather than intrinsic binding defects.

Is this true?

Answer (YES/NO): YES